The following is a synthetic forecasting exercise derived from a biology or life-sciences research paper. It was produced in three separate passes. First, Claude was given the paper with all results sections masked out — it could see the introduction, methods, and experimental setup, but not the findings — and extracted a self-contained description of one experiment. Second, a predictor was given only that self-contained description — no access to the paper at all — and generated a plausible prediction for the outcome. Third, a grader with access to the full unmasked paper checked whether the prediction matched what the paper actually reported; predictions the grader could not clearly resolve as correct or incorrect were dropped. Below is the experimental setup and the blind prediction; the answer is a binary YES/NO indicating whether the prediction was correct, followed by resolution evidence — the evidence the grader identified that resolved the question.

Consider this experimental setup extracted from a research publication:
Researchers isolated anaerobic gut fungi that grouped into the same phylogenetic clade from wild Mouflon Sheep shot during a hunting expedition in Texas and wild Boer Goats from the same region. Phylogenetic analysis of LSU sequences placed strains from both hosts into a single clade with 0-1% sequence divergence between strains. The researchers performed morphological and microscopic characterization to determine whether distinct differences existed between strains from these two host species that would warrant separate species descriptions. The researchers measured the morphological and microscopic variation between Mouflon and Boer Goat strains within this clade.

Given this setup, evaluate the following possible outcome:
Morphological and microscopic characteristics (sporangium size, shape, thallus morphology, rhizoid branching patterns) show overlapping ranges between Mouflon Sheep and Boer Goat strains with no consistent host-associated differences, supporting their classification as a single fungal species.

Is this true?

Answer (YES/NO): YES